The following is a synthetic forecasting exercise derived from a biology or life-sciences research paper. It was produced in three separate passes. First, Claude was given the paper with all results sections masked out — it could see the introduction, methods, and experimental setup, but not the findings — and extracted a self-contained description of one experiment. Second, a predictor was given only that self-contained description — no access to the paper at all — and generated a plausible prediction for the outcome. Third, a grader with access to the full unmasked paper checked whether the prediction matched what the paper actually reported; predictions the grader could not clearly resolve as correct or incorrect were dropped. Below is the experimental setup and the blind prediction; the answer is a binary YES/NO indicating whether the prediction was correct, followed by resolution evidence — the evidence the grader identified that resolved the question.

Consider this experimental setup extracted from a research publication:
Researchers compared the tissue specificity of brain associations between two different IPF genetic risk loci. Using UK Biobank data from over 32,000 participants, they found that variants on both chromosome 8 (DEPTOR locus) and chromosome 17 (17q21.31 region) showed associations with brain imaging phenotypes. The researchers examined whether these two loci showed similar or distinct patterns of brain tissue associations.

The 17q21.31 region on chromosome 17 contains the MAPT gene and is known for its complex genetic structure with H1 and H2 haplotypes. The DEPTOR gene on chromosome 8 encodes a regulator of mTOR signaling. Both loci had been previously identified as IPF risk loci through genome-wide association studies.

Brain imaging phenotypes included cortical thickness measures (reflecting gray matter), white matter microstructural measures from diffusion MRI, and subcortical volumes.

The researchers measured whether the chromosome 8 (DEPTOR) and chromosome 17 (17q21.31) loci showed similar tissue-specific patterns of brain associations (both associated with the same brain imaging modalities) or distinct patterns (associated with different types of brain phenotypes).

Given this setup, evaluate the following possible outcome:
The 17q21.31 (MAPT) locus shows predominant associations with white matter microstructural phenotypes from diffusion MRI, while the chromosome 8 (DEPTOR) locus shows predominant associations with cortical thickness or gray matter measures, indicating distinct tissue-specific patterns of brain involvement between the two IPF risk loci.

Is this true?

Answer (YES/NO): NO